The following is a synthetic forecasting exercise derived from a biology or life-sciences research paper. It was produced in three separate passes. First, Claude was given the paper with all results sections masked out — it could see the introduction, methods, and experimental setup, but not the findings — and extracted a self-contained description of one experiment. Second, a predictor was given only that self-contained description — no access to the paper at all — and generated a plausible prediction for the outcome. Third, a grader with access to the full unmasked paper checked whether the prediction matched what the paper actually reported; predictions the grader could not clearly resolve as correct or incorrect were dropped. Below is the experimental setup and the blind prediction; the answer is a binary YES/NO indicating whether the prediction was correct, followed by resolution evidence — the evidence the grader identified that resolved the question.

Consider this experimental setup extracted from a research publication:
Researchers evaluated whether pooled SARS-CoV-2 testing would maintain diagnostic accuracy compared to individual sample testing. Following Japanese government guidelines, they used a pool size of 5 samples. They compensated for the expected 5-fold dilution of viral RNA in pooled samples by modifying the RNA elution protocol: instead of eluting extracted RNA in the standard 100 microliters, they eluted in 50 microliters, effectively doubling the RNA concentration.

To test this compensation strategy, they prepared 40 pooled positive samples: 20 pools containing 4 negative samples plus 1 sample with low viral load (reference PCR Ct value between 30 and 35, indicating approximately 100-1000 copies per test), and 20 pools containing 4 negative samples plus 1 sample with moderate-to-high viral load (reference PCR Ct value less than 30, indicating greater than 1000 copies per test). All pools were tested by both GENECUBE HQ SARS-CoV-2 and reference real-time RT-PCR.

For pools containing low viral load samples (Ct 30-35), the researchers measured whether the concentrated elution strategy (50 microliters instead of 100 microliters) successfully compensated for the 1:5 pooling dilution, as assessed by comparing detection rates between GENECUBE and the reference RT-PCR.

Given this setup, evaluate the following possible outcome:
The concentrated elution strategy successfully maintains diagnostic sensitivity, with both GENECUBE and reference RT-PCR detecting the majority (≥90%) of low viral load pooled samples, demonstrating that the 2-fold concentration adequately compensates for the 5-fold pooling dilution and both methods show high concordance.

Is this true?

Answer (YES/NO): NO